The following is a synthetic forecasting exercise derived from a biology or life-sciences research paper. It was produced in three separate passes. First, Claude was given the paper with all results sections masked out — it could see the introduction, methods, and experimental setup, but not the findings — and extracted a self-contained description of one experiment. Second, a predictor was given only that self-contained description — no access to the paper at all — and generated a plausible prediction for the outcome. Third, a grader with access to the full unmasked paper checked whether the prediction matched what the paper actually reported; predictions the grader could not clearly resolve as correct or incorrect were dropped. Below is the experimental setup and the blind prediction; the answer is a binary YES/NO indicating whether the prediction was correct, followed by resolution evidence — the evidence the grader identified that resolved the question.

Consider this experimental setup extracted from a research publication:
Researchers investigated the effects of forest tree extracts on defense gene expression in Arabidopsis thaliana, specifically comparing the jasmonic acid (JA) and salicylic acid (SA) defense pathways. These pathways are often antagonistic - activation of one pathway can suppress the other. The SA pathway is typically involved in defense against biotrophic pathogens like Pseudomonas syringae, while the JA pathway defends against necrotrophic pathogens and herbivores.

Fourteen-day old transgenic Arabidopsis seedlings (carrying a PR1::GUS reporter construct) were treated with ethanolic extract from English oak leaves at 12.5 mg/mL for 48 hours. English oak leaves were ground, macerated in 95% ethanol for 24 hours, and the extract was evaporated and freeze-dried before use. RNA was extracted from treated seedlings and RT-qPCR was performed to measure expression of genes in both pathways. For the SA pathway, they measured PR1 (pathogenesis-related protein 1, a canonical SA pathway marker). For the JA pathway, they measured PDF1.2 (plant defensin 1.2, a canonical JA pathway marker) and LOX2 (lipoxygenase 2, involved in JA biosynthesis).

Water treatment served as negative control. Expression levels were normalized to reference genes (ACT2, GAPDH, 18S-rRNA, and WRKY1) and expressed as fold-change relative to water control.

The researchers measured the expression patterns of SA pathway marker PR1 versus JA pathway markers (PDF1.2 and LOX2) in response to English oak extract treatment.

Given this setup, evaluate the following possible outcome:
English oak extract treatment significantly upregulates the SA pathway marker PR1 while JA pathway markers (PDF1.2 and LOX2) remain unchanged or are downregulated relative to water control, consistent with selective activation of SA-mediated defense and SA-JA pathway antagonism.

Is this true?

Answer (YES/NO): NO